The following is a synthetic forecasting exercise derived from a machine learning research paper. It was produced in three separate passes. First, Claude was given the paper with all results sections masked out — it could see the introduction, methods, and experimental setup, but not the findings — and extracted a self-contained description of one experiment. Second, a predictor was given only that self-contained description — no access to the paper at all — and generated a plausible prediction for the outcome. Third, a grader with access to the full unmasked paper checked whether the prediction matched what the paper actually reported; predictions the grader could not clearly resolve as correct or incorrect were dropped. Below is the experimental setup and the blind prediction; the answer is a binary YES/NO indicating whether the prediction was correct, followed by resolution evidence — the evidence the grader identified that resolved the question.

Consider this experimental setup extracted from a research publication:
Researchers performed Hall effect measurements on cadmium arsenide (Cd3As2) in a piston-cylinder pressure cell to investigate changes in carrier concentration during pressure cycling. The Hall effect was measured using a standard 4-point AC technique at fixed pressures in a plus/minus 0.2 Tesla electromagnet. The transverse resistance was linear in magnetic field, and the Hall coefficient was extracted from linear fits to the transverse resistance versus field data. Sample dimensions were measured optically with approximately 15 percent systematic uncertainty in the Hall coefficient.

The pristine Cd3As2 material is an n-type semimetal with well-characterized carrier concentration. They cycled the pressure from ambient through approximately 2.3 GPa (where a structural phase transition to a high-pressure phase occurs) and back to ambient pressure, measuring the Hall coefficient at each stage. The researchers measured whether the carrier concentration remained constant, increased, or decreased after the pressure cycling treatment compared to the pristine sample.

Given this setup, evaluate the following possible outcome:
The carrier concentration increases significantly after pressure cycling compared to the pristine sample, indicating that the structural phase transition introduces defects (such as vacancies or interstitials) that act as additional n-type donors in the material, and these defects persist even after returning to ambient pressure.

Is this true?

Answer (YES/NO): YES